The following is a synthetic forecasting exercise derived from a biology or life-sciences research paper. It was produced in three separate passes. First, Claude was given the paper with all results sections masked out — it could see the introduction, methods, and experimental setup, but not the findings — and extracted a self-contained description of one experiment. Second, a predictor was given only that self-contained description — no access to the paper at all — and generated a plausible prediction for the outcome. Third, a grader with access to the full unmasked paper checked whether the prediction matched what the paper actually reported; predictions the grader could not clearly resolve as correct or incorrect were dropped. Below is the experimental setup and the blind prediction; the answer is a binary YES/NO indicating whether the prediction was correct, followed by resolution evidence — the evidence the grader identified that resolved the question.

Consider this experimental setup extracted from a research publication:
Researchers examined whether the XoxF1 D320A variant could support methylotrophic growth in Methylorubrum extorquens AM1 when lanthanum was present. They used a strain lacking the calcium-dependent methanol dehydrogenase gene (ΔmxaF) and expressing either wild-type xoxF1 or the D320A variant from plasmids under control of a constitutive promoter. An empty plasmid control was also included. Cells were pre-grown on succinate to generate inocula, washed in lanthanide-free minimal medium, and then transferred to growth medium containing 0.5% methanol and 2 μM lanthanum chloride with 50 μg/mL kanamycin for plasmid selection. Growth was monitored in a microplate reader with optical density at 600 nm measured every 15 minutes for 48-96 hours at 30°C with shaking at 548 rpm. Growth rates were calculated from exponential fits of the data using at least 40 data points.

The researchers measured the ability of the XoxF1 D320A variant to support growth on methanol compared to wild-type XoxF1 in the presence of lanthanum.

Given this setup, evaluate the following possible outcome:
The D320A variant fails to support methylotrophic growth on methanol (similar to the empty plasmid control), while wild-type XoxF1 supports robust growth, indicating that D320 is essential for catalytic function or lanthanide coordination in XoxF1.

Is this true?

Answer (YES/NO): YES